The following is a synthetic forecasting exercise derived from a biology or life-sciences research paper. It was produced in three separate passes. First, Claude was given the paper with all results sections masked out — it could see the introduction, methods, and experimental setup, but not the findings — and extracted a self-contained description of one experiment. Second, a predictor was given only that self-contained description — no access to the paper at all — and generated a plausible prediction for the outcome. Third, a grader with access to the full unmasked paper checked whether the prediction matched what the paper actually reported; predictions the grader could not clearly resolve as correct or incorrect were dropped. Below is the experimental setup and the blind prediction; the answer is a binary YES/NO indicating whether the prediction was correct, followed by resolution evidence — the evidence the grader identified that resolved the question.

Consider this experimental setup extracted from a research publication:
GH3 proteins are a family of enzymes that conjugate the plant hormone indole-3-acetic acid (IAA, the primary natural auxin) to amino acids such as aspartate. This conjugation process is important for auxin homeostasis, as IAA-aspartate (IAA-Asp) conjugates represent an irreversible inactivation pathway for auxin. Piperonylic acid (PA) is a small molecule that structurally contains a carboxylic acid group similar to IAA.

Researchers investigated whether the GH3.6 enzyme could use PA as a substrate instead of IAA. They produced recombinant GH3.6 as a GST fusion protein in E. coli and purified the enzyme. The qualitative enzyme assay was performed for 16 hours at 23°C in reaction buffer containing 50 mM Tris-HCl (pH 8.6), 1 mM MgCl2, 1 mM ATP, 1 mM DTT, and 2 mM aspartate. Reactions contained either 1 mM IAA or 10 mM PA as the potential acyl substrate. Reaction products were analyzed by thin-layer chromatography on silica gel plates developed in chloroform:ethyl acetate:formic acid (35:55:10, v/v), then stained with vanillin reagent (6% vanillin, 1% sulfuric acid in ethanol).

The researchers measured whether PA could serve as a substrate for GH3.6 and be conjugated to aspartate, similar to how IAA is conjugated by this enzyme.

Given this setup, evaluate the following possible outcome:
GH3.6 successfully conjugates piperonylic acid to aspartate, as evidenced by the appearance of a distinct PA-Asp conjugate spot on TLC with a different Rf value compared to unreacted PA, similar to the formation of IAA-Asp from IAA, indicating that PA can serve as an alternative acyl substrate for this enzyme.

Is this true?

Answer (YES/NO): YES